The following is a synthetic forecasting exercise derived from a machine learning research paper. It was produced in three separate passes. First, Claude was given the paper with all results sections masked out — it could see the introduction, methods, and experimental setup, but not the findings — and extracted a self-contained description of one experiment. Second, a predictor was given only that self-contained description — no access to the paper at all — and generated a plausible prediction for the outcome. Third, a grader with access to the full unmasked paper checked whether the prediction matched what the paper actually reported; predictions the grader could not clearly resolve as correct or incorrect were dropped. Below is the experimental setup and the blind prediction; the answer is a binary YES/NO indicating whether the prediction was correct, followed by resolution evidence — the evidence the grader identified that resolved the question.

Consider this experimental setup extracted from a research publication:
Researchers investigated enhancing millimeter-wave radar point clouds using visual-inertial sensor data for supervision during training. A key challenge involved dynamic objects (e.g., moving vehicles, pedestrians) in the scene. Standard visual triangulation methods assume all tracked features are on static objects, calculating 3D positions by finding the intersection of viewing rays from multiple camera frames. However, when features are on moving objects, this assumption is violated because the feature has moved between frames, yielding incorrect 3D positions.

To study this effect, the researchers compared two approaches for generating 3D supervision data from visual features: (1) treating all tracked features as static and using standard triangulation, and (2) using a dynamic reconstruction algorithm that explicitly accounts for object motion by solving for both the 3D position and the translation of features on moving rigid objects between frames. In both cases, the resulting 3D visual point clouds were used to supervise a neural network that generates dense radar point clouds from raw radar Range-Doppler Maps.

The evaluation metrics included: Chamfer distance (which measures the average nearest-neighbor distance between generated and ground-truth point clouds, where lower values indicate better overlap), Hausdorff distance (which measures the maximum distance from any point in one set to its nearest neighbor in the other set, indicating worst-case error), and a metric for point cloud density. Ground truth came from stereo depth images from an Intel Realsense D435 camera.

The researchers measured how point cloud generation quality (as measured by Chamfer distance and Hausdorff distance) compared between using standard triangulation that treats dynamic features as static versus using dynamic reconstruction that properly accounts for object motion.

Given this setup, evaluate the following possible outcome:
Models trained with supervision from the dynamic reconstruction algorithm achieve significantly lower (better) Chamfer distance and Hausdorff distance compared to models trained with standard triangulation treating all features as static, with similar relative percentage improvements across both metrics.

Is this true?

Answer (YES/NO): NO